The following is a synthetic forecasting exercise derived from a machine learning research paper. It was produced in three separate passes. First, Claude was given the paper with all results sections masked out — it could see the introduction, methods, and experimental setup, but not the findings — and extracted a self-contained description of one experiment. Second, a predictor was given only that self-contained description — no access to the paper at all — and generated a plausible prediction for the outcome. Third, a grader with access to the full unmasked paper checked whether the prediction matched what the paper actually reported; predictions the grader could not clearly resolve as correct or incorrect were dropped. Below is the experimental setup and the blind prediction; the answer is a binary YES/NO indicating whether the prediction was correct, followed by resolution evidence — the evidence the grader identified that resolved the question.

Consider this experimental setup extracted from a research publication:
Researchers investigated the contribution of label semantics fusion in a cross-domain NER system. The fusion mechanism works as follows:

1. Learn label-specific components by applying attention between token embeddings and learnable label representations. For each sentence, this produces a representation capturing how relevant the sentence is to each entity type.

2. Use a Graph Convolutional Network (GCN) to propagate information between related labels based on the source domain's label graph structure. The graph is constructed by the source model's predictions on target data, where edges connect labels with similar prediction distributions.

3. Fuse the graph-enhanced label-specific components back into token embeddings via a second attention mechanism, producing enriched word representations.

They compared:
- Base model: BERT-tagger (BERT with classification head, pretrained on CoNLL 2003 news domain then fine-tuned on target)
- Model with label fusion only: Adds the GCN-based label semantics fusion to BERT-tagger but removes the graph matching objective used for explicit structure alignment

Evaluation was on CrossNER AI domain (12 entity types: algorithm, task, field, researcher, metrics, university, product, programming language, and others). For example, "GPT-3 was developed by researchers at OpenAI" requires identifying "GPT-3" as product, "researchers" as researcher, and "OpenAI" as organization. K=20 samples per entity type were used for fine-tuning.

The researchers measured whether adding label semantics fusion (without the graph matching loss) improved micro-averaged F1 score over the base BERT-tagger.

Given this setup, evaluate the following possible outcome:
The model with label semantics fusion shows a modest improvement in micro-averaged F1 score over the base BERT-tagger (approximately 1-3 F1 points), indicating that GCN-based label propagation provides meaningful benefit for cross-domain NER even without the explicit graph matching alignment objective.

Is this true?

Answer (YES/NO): YES